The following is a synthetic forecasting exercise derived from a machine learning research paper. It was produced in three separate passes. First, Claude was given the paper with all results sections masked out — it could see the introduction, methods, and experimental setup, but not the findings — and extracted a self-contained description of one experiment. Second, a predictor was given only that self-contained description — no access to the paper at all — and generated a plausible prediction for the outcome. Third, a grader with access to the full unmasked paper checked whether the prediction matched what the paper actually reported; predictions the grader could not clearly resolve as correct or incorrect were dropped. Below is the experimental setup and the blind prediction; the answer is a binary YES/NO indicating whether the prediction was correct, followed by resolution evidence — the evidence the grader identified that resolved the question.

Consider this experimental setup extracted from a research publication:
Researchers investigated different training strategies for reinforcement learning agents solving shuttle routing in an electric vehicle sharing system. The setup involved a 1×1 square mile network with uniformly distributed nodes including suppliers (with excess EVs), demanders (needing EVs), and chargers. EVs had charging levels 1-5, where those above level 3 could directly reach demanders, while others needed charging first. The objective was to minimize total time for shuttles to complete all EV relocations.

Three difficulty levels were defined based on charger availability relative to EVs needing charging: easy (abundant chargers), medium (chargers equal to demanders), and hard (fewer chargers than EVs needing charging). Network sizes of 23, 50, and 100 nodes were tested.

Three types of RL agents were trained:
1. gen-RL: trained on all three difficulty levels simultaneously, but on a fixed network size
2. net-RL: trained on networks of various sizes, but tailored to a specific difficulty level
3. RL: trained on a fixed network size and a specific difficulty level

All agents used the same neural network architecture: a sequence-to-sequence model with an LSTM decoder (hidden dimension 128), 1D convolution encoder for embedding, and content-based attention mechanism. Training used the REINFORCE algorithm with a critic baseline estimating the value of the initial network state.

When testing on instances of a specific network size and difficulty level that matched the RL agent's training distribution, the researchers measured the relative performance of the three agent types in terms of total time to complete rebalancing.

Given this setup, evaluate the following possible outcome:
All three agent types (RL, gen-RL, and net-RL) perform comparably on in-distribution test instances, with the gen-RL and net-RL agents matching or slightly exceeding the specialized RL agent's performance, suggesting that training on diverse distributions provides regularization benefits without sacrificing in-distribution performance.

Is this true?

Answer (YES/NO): NO